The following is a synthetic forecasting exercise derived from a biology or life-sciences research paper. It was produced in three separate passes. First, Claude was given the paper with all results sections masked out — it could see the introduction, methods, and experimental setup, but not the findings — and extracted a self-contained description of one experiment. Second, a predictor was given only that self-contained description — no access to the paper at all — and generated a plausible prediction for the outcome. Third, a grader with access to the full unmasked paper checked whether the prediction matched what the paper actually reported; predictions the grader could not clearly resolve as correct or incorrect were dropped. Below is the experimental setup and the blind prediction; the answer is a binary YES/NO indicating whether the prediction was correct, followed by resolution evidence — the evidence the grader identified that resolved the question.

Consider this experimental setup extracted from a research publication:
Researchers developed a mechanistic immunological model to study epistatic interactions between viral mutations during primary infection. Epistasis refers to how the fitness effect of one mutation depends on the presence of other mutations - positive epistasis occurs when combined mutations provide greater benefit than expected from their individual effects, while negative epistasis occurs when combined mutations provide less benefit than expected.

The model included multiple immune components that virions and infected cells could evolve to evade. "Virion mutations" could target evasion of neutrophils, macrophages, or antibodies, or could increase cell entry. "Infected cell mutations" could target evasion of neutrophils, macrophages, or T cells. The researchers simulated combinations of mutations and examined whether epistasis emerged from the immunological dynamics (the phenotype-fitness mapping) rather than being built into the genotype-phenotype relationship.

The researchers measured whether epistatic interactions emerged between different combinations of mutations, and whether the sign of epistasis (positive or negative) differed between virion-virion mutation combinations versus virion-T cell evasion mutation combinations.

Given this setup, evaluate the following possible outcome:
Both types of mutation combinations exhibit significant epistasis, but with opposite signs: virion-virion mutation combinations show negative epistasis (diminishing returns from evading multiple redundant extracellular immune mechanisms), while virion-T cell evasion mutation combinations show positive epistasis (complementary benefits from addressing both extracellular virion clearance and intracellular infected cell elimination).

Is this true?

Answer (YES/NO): NO